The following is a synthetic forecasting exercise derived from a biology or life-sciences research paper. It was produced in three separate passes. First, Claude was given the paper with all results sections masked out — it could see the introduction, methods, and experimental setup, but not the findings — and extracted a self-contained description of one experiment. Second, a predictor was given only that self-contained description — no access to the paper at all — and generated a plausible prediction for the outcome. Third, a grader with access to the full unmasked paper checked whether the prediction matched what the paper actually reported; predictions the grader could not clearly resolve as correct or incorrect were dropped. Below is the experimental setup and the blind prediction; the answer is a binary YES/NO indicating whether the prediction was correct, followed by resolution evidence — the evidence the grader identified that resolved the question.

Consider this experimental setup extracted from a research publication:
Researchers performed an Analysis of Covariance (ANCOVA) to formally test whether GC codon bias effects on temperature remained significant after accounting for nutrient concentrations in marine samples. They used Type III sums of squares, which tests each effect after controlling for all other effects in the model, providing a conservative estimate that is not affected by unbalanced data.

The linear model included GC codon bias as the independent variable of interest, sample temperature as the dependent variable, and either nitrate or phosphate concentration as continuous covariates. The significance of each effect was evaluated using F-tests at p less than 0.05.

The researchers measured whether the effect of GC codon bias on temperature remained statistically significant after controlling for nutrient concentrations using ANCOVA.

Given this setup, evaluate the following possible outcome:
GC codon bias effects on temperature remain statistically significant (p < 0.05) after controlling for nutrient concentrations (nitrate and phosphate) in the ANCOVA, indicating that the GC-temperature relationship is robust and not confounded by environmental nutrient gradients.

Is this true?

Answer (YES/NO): NO